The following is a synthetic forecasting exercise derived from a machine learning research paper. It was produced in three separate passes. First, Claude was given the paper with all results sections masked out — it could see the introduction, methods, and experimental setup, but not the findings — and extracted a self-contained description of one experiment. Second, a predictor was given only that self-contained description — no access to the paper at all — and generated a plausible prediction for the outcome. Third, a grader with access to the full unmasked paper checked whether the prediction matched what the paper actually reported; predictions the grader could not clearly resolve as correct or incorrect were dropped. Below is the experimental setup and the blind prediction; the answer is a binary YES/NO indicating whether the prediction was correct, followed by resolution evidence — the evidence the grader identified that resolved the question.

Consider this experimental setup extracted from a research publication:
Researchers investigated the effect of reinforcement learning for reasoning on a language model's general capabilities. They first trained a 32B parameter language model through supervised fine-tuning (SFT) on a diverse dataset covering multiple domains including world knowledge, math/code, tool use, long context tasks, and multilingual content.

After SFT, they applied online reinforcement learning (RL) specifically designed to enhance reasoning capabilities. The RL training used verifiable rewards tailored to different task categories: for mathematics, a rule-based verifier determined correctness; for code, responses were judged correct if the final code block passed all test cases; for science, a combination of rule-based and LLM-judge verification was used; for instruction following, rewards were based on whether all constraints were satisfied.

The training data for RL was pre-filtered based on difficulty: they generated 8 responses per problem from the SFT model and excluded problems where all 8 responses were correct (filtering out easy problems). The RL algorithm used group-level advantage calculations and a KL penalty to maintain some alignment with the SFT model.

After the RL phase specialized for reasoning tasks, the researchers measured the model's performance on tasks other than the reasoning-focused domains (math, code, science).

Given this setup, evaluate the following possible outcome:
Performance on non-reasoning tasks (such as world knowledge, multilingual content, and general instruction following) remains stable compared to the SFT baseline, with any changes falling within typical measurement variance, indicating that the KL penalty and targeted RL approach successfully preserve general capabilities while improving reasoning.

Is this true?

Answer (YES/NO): NO